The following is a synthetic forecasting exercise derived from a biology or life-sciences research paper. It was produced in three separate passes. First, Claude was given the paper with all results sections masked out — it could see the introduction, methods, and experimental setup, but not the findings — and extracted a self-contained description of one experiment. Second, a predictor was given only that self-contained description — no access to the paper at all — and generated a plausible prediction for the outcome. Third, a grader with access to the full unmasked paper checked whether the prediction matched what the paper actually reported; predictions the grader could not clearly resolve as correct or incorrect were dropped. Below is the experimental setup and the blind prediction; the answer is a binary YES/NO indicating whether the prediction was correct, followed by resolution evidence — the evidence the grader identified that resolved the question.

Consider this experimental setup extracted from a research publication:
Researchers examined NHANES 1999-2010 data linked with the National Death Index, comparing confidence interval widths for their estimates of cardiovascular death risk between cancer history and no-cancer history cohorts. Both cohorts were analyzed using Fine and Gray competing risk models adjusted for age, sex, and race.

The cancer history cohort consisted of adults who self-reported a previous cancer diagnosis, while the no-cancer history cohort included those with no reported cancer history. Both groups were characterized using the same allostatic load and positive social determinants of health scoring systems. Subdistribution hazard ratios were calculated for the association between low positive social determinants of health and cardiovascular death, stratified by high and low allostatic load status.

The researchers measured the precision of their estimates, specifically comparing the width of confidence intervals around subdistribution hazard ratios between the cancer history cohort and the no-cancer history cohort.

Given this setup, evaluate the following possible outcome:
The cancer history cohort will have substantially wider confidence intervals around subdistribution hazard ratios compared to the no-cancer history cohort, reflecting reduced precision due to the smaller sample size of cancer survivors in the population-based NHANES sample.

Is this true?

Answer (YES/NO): YES